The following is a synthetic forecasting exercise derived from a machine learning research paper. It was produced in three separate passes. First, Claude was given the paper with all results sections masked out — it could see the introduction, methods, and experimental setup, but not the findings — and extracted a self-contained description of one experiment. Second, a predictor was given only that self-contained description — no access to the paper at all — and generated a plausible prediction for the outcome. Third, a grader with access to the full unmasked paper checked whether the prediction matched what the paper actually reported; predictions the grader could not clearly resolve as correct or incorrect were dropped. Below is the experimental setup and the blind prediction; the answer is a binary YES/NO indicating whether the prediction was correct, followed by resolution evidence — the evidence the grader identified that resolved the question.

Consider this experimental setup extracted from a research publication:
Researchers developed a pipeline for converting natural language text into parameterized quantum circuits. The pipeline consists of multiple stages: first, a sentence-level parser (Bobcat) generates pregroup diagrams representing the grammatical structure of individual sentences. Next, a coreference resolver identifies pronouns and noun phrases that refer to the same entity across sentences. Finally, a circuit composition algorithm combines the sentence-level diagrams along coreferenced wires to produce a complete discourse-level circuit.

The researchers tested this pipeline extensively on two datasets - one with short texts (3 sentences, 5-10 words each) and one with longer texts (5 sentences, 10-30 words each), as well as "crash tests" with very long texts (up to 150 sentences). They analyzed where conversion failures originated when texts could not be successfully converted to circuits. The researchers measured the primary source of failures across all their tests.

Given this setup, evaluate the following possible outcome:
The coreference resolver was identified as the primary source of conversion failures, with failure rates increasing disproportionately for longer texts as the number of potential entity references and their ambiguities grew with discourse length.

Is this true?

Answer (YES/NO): NO